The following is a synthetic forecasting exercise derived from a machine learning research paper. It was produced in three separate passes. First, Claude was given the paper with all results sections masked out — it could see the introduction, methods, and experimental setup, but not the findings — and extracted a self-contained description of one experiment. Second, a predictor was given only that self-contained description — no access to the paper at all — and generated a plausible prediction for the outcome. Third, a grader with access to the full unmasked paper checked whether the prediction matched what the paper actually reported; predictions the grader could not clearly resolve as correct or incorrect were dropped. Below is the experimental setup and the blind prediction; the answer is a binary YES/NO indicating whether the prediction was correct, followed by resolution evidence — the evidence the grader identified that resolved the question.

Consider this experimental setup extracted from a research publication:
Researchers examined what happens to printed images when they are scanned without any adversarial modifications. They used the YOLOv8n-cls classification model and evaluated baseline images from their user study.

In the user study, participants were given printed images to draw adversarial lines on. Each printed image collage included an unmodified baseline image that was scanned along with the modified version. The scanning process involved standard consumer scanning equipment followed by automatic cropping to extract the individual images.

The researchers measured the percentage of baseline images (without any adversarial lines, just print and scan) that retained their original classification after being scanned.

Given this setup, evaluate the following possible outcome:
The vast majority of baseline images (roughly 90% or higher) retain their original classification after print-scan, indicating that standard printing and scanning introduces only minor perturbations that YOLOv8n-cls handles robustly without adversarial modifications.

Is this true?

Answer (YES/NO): NO